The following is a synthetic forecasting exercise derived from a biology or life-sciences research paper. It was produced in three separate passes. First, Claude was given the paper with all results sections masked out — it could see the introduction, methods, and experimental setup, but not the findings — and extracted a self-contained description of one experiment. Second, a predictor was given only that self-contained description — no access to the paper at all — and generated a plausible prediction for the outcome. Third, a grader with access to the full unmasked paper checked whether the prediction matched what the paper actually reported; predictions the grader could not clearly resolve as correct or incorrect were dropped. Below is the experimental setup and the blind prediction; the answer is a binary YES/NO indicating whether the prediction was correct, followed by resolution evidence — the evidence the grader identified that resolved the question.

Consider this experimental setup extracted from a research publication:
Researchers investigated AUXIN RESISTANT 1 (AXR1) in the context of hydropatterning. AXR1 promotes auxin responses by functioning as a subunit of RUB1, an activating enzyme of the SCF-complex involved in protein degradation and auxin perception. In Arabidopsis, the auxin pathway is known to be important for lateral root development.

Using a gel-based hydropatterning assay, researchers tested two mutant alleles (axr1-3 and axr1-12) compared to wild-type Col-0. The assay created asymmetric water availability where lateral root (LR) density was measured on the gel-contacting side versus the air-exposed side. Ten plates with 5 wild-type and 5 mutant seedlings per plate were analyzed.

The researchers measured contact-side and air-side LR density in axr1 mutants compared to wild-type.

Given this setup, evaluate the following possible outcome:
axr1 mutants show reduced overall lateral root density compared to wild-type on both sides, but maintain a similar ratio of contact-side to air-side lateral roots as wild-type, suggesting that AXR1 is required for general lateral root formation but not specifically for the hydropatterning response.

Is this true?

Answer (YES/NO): NO